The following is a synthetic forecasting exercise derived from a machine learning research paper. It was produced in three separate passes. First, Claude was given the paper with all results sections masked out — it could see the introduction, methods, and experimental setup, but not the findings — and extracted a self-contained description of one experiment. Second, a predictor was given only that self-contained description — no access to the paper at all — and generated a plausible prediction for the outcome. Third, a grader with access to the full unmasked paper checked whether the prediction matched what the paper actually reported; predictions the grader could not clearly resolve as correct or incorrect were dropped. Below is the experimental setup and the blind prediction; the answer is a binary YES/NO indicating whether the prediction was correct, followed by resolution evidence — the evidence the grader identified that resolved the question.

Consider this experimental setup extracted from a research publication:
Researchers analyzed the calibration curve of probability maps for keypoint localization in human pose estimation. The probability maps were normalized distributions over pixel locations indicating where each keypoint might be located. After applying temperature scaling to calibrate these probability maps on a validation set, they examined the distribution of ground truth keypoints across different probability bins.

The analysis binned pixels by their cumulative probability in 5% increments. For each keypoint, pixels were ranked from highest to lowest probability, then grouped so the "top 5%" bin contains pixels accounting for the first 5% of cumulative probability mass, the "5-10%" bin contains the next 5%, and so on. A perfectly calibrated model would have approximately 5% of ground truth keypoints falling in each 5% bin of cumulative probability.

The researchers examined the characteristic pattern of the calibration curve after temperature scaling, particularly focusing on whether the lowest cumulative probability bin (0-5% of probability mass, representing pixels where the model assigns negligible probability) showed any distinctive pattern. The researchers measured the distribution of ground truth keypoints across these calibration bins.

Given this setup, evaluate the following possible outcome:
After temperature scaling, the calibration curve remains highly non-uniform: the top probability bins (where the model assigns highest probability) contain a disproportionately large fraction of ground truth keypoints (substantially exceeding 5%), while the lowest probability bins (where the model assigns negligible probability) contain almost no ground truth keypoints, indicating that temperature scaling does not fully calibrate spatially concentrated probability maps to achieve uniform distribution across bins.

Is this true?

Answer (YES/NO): NO